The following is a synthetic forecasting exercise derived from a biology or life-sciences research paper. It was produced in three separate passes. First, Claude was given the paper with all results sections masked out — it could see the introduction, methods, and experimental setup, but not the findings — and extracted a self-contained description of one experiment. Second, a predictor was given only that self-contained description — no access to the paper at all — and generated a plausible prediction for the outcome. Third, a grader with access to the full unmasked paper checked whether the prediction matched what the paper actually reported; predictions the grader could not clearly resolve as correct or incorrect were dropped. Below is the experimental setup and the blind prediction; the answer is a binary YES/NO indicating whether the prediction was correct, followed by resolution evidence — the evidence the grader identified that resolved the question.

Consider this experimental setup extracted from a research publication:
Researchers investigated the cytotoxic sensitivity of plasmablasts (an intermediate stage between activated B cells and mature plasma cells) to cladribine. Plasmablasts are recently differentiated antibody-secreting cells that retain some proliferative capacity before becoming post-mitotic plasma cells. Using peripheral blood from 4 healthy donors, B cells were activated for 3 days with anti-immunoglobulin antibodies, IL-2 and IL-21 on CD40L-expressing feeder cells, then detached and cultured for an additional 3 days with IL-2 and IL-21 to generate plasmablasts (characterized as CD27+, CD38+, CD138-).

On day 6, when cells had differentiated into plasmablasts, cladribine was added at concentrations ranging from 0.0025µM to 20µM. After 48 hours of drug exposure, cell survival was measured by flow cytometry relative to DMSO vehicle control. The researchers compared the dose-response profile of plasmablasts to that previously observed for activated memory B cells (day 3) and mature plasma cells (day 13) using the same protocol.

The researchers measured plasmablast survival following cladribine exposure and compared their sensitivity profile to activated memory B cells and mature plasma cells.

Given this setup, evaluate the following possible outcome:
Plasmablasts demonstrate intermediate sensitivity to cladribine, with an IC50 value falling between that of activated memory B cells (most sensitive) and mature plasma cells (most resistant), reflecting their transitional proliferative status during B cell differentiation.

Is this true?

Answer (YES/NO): YES